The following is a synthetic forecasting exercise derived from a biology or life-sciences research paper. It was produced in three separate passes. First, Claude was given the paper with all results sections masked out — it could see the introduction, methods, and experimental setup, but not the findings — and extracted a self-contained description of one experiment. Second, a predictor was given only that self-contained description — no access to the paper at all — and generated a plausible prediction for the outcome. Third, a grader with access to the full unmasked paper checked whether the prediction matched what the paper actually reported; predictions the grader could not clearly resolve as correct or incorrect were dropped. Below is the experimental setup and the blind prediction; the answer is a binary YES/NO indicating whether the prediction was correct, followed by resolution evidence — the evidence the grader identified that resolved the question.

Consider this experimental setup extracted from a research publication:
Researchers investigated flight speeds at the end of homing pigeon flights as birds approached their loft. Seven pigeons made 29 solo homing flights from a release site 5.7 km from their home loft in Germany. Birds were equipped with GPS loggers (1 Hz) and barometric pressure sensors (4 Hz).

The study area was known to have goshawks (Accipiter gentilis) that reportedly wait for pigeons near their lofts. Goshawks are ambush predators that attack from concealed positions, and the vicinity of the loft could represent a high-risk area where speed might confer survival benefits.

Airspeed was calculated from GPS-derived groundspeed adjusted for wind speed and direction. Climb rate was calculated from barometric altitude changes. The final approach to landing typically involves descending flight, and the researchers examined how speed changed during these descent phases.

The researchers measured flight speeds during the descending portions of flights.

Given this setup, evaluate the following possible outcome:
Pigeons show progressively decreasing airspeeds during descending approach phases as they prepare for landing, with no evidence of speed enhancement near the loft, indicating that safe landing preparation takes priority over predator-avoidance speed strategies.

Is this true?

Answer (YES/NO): NO